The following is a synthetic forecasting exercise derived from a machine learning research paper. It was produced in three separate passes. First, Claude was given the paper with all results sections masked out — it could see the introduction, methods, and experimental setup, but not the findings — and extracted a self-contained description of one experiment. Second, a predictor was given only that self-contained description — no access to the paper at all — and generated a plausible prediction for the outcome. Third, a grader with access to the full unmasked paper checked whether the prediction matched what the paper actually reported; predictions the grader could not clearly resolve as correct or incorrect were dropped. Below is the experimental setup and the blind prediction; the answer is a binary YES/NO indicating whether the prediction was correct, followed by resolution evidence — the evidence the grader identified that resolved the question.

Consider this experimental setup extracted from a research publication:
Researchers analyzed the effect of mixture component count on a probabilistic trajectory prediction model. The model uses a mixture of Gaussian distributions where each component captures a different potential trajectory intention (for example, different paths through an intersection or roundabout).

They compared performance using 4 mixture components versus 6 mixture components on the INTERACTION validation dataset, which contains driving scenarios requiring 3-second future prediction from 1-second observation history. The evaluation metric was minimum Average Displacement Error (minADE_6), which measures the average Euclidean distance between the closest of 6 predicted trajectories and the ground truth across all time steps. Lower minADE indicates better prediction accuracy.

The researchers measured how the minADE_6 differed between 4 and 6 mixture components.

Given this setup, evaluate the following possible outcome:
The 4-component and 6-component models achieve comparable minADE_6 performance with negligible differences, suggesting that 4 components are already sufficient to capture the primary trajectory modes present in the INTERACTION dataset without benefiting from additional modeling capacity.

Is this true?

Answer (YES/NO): NO